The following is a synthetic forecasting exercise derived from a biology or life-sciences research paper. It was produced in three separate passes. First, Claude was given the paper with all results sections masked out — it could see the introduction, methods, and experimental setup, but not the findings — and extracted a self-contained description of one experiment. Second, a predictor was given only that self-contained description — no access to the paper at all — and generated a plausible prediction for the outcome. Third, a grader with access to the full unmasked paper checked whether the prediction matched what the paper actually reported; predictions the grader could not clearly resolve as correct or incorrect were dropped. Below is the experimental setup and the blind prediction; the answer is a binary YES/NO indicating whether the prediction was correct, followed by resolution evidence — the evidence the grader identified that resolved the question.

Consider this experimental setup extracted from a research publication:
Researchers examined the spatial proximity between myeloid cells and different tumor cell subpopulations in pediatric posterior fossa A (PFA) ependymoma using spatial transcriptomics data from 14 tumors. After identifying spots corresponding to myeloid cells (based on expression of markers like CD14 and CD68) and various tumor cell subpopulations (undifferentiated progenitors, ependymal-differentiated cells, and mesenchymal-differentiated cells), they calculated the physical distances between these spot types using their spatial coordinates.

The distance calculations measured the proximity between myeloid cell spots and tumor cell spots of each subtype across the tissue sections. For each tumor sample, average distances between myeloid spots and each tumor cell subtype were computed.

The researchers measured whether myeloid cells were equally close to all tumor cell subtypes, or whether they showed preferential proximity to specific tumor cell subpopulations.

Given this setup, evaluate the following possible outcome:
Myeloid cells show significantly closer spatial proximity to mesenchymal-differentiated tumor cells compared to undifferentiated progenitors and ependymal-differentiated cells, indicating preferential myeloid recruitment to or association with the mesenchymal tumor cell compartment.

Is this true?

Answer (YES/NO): YES